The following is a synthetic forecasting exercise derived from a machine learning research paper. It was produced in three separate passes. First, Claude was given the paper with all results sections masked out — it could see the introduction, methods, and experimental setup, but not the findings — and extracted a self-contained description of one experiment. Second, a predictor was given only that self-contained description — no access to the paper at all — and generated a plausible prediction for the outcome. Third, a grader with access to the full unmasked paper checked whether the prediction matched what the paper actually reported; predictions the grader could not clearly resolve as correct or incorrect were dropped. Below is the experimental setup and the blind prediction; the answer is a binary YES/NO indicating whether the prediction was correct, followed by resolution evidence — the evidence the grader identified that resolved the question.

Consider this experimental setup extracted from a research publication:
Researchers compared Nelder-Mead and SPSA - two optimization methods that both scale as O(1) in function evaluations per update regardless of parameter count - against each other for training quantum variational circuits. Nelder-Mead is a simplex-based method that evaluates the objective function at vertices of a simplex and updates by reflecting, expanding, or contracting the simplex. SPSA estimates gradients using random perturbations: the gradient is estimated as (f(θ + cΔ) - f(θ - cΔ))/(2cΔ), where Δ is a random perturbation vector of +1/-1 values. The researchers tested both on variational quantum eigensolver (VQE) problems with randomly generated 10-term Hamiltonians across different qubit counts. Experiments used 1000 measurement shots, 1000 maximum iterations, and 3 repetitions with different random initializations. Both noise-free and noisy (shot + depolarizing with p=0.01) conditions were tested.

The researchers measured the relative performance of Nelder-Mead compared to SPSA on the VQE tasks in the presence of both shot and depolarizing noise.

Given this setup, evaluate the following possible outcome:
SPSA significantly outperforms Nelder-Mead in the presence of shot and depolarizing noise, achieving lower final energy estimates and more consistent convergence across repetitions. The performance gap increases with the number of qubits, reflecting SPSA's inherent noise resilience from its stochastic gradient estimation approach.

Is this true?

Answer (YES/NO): NO